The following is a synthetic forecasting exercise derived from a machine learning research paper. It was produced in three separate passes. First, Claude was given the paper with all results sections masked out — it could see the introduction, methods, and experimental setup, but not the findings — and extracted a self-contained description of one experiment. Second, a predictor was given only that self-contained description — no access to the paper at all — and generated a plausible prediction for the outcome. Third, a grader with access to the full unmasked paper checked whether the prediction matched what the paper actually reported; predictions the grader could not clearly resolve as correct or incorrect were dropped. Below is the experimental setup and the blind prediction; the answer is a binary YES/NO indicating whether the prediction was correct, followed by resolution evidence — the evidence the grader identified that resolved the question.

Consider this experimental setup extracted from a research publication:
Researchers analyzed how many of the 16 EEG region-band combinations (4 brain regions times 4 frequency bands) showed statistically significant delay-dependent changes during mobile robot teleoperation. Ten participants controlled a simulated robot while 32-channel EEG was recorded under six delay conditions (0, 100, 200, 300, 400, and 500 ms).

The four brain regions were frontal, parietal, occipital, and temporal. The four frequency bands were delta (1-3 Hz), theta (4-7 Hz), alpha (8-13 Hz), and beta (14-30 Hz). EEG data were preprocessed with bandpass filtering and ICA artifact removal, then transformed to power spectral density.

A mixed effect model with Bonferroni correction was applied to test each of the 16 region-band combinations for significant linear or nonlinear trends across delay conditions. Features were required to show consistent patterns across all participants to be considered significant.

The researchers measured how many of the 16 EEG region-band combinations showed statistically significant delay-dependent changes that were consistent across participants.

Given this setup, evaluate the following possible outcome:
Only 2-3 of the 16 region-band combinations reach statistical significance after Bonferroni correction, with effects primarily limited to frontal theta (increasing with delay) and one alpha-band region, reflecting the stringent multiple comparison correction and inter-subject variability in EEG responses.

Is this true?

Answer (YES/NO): NO